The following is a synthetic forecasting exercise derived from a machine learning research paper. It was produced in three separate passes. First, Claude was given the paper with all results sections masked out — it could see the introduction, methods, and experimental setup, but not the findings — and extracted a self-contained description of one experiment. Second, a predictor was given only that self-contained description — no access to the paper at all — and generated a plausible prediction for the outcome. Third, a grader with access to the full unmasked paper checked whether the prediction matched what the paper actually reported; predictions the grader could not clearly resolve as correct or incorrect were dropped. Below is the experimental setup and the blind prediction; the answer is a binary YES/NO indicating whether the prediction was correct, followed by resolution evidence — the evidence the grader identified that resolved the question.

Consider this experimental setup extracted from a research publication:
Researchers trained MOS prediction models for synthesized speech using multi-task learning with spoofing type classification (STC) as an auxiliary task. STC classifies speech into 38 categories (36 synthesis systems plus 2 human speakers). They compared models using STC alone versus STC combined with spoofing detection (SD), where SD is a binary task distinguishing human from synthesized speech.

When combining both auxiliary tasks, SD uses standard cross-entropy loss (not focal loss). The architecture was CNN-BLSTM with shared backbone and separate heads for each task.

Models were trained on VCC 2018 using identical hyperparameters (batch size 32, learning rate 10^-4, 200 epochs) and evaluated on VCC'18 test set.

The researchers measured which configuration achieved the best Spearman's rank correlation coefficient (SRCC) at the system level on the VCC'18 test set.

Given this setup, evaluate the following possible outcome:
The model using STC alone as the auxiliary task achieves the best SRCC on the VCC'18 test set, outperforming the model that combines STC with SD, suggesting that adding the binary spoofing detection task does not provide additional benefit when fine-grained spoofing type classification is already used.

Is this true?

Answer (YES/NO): YES